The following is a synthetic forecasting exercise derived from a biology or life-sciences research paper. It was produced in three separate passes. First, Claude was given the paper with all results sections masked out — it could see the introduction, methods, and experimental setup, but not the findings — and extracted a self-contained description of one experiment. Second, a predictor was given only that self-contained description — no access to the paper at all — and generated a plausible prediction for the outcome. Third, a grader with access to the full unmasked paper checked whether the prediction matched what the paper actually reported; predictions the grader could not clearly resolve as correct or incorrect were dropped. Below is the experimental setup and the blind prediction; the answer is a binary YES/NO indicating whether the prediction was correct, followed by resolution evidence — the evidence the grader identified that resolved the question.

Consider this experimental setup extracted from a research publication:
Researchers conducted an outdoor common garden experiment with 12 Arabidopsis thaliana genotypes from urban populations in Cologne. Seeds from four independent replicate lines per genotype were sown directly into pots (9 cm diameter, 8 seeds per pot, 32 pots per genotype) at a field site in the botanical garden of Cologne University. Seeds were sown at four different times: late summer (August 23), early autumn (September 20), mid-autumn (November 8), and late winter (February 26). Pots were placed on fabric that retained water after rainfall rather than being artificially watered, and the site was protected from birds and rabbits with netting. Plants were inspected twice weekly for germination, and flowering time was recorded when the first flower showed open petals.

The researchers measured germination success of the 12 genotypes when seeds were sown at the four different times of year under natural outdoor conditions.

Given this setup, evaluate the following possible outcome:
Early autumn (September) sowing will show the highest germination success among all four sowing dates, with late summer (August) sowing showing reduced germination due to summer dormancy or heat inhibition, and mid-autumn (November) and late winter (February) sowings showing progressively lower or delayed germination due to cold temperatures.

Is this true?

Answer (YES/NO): NO